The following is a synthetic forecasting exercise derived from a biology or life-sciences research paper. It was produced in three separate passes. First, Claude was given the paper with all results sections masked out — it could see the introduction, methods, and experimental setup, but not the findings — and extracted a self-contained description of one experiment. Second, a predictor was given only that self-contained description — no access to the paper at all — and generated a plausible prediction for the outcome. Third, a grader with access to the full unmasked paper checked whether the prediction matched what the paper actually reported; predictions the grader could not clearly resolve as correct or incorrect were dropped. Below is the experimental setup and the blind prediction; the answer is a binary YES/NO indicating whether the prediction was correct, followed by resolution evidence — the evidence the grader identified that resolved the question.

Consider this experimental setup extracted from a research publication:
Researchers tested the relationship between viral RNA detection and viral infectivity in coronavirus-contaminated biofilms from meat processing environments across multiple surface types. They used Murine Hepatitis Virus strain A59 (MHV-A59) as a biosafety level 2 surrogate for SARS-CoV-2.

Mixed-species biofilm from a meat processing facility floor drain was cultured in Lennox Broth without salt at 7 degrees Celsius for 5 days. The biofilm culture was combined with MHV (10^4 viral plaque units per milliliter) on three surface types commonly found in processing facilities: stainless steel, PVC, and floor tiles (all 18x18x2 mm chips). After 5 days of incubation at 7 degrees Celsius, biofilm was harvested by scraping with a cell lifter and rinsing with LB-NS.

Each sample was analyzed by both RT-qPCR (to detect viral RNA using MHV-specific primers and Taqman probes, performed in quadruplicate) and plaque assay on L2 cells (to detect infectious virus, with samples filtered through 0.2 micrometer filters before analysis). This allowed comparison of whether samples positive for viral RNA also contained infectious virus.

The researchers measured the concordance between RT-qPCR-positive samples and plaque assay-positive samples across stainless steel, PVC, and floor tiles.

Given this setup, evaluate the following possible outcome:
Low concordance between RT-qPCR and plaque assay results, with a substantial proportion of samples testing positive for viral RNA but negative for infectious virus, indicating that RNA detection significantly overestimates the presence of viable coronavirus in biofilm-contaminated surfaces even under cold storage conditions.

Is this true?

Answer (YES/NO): NO